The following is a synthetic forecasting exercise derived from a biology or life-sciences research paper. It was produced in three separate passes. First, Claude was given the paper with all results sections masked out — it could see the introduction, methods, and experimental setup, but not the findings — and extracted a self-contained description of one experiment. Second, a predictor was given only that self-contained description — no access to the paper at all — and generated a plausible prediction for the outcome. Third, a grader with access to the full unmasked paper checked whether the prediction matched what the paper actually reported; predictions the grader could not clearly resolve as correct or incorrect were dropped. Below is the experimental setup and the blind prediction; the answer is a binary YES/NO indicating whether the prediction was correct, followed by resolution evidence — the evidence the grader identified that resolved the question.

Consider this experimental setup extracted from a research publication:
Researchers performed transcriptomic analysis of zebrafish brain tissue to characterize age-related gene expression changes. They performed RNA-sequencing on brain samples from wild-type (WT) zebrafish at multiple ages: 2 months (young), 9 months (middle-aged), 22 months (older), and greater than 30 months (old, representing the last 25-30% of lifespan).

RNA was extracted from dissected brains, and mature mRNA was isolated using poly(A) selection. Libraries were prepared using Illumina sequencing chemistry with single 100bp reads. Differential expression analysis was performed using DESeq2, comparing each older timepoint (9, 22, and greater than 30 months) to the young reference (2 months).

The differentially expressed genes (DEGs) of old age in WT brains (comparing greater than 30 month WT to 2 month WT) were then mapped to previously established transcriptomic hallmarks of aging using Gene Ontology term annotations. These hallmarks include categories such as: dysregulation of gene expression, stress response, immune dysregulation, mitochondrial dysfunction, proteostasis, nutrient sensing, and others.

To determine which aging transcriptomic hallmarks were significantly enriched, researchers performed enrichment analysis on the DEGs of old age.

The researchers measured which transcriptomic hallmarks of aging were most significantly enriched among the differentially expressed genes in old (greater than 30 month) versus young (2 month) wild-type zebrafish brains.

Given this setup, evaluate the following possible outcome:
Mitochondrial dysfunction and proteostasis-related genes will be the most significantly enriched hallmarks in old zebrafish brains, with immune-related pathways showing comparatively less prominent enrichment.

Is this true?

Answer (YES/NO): NO